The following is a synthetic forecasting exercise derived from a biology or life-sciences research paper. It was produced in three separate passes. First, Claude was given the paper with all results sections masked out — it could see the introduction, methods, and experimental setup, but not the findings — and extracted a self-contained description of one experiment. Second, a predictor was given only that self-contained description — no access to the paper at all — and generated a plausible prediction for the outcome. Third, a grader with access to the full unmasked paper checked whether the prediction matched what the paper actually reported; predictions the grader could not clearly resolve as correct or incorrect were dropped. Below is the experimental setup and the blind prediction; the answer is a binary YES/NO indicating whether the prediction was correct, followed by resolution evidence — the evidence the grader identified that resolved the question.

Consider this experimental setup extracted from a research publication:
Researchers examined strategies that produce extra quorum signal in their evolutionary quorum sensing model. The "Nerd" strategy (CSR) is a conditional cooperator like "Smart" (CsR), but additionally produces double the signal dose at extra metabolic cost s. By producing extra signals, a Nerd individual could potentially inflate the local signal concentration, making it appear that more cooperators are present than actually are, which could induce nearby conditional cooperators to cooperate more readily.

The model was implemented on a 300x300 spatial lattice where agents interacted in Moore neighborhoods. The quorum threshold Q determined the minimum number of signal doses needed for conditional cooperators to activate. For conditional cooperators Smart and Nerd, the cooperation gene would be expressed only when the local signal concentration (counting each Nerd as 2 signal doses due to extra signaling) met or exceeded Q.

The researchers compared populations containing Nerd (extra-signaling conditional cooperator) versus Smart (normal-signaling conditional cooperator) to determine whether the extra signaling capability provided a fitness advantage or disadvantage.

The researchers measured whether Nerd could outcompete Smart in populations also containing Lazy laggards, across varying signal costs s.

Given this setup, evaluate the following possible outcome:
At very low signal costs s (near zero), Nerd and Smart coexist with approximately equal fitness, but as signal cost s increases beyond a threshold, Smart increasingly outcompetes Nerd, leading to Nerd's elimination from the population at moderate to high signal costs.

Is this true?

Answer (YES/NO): NO